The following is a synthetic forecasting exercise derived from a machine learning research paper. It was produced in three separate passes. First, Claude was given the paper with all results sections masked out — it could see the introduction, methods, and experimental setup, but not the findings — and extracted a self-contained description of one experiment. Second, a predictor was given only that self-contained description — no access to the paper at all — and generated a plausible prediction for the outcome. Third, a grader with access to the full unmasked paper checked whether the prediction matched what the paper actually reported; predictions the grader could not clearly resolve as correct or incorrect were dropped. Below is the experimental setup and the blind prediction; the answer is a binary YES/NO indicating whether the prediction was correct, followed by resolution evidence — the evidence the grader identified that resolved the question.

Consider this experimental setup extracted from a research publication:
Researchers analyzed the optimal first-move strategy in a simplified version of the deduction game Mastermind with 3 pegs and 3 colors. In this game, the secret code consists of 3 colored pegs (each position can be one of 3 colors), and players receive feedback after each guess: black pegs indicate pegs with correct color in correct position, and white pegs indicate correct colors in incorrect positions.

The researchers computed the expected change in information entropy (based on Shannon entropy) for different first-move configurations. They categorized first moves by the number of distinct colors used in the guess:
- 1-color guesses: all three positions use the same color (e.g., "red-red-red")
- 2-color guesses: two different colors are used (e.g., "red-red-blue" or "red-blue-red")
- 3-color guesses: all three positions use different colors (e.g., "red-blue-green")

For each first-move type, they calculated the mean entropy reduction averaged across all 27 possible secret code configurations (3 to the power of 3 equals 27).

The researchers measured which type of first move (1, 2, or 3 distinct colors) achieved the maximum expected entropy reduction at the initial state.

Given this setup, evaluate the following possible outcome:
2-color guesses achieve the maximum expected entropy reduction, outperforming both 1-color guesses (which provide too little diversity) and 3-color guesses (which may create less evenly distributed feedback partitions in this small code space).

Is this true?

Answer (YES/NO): YES